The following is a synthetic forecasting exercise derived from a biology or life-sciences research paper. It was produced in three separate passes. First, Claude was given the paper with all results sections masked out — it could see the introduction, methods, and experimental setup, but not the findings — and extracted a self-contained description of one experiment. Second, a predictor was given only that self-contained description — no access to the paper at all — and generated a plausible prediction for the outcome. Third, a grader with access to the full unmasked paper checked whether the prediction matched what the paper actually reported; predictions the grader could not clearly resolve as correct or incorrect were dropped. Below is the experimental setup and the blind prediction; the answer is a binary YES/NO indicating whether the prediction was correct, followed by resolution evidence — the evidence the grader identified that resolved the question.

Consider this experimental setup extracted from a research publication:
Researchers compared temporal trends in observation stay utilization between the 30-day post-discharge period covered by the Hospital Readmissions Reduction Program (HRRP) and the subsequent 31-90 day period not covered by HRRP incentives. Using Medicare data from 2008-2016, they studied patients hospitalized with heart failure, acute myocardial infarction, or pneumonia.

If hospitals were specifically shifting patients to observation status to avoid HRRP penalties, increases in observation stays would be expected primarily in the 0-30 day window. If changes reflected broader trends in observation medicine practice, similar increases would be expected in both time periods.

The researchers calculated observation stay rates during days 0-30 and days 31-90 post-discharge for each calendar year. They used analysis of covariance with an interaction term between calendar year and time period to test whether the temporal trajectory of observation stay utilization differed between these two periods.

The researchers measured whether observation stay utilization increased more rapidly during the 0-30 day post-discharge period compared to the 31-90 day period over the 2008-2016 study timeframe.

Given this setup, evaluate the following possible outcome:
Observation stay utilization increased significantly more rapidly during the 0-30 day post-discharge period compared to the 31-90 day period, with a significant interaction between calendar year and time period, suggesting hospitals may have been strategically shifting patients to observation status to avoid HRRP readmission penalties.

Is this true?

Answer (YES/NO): NO